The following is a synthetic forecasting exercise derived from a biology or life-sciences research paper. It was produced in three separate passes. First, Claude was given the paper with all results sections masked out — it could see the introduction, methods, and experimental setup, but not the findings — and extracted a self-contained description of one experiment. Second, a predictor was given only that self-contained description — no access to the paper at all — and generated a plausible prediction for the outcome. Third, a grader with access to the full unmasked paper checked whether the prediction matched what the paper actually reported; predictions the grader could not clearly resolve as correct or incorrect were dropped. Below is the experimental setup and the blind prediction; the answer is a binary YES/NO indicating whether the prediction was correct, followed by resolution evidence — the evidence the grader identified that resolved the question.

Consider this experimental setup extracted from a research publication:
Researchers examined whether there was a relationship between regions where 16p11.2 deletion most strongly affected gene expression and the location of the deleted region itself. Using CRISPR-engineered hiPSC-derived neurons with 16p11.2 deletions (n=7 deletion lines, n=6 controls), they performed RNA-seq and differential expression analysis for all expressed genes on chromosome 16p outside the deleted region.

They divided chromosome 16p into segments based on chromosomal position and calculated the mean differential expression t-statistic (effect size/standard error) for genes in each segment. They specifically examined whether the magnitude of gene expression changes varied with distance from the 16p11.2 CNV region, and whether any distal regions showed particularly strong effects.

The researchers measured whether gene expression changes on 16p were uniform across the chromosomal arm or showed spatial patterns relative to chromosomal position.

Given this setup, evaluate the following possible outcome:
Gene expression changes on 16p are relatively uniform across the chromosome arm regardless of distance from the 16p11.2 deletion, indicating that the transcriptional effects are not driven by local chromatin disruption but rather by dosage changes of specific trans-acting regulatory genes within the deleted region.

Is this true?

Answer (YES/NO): NO